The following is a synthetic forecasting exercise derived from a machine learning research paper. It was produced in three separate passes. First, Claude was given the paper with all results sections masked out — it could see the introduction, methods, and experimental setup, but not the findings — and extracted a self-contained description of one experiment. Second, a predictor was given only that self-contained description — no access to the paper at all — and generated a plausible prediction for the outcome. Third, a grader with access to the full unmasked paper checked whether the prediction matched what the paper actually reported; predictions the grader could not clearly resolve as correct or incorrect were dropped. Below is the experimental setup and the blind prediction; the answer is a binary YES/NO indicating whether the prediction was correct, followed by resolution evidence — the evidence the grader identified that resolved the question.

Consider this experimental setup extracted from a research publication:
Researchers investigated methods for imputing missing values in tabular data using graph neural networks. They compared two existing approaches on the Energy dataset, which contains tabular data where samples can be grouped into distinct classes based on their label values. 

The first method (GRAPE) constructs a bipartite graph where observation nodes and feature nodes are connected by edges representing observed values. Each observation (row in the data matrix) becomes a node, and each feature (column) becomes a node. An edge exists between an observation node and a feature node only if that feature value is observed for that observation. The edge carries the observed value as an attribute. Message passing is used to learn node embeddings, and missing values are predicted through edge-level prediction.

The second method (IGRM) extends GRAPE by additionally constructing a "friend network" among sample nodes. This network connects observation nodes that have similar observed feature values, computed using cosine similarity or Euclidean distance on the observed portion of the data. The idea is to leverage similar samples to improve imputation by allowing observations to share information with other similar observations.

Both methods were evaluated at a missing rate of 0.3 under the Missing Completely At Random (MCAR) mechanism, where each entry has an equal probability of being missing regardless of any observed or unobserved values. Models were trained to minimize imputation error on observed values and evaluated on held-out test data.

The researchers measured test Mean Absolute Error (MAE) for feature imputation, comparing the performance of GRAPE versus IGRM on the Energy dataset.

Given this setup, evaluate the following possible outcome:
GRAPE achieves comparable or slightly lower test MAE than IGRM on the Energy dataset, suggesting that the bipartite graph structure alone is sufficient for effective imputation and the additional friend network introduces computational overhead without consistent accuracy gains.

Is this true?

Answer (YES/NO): NO